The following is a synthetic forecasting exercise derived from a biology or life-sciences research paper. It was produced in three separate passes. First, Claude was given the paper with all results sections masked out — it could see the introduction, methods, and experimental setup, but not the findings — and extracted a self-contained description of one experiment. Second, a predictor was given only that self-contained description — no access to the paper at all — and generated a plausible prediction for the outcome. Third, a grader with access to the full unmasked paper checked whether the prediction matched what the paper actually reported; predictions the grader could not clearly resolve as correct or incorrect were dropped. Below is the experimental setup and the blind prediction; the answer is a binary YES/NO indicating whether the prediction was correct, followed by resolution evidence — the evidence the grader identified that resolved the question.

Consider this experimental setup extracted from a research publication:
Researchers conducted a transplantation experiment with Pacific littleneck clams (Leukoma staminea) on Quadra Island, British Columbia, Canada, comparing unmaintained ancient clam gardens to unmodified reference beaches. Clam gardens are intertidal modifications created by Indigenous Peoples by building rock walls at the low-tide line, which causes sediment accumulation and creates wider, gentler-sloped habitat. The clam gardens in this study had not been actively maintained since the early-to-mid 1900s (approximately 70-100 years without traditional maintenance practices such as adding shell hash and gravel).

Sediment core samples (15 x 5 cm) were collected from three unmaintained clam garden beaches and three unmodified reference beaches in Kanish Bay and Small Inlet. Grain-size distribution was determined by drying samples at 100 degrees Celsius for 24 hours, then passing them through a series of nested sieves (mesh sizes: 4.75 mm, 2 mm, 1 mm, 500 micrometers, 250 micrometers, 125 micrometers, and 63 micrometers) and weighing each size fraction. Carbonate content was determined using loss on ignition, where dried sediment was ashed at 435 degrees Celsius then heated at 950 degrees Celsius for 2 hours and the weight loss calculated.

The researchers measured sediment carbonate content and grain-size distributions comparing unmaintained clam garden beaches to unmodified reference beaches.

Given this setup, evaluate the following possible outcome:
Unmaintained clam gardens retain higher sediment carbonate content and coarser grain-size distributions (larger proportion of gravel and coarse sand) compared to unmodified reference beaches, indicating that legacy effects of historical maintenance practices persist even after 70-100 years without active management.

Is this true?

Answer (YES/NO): NO